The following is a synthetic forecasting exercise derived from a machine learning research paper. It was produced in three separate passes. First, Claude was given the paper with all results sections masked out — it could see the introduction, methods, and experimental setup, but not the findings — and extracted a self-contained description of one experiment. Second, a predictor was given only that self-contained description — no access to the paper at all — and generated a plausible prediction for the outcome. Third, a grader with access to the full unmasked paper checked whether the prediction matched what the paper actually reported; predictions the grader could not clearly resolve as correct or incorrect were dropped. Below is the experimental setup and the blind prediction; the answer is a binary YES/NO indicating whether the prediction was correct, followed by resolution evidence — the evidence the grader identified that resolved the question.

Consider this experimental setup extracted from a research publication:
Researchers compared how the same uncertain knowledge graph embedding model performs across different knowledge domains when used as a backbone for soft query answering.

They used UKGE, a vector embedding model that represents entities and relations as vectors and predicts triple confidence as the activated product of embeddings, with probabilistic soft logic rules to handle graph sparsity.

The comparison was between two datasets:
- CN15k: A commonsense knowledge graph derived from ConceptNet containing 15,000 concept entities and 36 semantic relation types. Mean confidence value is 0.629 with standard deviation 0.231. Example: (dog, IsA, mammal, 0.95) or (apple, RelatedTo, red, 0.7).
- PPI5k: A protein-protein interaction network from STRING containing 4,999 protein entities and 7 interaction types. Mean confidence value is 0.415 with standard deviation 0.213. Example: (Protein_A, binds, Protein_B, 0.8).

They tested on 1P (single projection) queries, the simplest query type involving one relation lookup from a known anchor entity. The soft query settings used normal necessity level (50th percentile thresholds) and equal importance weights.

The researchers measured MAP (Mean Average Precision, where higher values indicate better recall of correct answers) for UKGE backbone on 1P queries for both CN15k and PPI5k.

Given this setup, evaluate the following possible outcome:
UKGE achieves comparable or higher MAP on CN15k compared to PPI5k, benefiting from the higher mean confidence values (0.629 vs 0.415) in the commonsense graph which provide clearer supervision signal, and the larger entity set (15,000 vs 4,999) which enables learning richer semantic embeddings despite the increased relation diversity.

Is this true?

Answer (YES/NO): NO